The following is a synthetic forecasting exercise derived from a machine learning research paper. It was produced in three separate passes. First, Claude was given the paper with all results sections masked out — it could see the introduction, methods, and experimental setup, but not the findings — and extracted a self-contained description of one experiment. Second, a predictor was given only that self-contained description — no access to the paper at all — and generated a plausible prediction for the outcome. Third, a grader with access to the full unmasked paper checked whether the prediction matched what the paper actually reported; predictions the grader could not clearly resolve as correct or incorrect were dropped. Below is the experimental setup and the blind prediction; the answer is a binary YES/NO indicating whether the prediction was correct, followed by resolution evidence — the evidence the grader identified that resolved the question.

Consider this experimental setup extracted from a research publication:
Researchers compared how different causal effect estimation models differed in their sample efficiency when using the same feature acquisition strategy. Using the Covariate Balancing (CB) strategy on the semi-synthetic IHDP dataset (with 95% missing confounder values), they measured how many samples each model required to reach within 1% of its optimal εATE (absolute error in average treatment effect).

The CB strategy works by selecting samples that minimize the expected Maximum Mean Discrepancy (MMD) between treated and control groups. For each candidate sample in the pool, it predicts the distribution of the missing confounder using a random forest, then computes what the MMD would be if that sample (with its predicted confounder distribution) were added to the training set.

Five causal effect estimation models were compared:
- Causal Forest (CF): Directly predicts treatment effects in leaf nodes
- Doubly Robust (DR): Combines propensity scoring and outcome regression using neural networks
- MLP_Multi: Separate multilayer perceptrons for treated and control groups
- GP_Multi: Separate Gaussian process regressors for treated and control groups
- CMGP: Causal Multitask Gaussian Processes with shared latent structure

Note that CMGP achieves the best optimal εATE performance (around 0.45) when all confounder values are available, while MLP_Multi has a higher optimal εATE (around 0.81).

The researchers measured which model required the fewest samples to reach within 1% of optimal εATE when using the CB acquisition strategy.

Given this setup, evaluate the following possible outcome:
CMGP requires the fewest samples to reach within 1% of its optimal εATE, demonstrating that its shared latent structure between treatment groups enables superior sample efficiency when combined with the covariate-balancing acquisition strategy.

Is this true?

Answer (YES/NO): NO